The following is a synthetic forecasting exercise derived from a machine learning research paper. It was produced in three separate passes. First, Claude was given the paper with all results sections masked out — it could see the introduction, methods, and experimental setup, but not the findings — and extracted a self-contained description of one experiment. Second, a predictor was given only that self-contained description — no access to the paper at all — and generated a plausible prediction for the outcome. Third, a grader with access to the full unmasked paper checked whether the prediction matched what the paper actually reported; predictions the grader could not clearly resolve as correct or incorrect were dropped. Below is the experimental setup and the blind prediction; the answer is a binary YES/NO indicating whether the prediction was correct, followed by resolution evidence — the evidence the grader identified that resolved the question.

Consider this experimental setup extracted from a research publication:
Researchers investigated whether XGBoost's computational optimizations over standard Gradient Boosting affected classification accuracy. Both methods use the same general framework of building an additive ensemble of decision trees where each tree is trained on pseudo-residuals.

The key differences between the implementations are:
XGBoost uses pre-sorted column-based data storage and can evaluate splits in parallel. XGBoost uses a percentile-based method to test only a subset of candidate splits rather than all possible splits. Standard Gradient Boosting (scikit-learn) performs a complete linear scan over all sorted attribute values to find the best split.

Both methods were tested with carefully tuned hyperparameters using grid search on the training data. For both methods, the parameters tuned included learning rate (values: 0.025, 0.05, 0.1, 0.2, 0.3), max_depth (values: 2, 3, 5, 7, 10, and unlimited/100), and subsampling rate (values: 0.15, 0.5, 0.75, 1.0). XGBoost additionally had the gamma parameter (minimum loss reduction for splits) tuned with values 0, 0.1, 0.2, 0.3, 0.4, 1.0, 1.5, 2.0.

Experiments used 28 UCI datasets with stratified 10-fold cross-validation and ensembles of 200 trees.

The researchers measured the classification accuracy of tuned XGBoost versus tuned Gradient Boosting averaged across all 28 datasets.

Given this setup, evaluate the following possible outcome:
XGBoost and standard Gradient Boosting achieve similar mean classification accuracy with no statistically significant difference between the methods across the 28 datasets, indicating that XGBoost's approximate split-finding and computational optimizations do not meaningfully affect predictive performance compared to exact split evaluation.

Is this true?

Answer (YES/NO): YES